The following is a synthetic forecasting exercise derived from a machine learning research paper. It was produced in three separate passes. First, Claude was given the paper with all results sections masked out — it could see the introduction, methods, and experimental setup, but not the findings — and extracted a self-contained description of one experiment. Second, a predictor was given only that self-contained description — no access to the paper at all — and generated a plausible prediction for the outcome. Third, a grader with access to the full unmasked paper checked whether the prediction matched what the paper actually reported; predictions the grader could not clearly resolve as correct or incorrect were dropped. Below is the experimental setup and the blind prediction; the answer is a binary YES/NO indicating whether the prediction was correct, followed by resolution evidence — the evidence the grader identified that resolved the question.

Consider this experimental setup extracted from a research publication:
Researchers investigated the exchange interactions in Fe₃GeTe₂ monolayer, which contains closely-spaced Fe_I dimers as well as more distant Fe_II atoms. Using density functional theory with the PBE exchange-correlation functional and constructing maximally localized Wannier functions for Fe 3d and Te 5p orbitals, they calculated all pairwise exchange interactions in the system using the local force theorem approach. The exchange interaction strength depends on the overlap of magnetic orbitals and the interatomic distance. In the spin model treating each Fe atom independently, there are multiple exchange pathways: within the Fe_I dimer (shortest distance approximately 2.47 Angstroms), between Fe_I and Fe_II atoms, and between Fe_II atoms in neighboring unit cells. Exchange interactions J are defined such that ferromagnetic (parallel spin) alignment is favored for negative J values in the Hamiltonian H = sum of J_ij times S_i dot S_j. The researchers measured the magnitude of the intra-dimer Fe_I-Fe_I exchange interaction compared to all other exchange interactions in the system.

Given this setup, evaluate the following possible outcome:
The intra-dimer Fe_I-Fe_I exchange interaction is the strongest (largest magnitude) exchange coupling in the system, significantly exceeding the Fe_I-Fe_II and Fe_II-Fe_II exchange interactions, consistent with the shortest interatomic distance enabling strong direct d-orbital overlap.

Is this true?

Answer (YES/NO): YES